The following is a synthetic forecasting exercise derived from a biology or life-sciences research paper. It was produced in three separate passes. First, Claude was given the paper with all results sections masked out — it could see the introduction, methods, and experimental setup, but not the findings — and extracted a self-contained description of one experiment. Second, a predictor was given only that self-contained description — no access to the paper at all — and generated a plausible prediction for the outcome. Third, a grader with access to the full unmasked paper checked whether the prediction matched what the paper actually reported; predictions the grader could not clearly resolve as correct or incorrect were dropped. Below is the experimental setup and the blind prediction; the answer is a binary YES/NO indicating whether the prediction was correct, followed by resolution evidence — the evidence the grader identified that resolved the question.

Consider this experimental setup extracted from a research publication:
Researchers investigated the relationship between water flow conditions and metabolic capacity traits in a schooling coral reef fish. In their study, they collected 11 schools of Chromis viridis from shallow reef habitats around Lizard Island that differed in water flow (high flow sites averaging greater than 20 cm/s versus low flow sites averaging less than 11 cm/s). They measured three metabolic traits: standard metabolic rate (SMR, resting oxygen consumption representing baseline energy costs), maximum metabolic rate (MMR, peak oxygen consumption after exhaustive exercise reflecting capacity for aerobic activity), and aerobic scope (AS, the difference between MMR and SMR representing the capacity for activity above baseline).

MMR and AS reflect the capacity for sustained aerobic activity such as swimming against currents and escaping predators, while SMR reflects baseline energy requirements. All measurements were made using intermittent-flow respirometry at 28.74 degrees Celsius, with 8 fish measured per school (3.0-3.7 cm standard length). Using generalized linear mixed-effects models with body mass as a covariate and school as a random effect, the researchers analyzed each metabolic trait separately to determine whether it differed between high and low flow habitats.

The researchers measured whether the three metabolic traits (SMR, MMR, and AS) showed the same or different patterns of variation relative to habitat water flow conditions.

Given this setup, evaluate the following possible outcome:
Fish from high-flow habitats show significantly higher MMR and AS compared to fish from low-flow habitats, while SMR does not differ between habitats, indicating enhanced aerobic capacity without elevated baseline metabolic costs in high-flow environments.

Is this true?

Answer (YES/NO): YES